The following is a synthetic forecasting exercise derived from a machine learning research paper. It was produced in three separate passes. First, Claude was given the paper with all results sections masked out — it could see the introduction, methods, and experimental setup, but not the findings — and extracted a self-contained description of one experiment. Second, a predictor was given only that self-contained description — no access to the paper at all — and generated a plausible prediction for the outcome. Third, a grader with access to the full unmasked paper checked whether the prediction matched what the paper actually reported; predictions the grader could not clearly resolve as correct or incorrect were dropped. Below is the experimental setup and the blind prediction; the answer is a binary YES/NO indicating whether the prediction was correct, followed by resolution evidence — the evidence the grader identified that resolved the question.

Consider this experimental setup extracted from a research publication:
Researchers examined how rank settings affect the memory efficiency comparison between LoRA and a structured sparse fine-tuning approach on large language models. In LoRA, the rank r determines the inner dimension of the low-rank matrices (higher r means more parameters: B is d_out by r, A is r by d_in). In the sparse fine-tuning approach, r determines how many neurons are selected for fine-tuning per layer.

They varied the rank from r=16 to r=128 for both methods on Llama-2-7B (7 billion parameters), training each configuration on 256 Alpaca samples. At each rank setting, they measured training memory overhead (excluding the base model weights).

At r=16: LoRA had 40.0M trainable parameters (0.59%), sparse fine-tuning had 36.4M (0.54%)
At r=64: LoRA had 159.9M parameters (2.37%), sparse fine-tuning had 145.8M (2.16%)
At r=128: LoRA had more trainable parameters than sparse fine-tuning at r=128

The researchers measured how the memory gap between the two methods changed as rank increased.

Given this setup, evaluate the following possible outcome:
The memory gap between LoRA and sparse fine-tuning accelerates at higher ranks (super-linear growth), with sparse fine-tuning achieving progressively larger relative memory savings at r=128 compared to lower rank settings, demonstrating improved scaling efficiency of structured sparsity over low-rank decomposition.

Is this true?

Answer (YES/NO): NO